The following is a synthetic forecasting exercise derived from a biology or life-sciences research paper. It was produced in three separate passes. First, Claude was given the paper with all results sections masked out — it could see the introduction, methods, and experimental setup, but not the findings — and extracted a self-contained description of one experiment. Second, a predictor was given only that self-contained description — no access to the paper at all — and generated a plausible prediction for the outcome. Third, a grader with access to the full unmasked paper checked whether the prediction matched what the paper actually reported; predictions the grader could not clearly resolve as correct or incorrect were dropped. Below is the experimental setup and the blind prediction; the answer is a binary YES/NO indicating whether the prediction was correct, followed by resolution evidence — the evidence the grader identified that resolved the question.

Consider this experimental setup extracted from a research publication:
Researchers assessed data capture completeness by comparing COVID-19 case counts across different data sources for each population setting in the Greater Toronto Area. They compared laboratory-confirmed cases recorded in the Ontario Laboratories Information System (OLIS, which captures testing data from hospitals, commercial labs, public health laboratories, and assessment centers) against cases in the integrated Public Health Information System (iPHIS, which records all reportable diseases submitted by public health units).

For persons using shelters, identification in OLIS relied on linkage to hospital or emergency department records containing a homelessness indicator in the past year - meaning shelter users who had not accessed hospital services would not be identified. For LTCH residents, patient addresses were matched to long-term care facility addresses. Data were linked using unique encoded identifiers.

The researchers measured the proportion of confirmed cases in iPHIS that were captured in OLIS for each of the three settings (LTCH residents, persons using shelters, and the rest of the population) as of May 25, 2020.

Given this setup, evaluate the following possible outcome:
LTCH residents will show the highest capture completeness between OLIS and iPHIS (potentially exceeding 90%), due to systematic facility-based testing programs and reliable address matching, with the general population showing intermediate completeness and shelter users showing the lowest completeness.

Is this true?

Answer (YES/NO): YES